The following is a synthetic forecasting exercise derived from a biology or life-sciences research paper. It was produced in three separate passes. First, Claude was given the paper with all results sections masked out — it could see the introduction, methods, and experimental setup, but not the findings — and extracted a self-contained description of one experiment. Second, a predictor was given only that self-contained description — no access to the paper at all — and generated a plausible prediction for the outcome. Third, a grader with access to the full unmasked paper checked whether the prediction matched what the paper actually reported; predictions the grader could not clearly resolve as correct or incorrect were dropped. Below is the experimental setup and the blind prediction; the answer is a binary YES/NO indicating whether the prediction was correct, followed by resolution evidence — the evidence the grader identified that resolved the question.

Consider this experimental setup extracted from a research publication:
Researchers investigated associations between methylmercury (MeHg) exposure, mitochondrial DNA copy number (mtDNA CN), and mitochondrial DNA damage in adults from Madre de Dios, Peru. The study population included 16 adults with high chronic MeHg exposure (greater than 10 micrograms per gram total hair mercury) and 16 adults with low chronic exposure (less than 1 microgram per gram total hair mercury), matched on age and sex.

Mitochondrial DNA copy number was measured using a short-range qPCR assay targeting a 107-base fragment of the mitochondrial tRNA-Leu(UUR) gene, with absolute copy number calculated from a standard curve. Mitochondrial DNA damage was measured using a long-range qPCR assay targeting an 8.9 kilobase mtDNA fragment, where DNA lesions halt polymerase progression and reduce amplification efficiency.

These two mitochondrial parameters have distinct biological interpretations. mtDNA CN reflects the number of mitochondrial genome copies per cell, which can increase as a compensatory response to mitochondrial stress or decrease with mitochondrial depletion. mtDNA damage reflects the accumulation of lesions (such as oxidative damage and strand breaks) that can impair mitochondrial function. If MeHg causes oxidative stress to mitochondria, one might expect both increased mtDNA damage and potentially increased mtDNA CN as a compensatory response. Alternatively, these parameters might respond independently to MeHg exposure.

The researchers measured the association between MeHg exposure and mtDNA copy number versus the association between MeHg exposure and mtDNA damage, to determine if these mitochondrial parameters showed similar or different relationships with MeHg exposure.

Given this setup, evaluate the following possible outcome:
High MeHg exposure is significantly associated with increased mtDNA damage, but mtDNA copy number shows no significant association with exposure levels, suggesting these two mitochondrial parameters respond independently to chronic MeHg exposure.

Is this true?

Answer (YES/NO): NO